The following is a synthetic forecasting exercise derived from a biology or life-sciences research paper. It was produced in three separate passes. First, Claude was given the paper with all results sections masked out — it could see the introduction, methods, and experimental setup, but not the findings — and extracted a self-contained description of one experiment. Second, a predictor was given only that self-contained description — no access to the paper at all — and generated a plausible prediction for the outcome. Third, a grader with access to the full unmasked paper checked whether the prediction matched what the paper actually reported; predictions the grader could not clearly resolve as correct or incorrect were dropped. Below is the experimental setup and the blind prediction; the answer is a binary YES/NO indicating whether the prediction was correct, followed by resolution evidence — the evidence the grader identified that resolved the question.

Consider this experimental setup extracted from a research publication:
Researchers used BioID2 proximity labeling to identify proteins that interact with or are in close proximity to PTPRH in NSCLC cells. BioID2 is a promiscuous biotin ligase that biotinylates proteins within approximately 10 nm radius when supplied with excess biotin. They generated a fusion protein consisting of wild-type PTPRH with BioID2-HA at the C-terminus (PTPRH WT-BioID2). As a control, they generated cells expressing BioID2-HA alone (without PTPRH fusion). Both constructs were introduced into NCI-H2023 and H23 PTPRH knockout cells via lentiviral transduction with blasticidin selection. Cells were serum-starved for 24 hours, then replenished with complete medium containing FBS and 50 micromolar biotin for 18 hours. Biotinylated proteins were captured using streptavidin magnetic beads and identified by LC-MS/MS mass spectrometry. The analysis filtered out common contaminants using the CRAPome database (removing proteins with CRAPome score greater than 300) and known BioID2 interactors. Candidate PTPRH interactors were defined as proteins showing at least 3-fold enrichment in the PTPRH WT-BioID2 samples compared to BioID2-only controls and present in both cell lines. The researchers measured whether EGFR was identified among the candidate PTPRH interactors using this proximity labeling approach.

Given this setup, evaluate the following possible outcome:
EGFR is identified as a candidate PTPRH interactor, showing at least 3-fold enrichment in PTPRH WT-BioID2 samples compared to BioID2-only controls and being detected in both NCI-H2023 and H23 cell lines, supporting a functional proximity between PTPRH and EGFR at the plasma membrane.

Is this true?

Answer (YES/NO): NO